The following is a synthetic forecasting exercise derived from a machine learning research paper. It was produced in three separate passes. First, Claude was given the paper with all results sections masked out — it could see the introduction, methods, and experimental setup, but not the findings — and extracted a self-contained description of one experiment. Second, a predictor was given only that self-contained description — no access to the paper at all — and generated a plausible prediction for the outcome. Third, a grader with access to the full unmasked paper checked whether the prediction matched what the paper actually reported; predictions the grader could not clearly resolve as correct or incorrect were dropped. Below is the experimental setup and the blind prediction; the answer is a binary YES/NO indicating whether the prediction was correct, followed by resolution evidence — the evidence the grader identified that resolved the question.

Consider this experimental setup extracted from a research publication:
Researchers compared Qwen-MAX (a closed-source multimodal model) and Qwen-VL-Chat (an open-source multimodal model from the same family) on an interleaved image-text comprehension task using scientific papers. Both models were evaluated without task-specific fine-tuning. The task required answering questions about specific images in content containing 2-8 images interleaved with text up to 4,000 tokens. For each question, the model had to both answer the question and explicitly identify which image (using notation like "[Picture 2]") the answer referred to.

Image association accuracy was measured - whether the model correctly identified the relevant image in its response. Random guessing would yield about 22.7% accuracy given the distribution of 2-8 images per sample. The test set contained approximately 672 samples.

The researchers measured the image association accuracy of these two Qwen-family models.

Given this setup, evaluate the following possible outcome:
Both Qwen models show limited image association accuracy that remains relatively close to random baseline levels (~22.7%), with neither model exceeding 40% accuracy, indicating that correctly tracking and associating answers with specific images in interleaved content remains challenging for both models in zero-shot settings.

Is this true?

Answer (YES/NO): NO